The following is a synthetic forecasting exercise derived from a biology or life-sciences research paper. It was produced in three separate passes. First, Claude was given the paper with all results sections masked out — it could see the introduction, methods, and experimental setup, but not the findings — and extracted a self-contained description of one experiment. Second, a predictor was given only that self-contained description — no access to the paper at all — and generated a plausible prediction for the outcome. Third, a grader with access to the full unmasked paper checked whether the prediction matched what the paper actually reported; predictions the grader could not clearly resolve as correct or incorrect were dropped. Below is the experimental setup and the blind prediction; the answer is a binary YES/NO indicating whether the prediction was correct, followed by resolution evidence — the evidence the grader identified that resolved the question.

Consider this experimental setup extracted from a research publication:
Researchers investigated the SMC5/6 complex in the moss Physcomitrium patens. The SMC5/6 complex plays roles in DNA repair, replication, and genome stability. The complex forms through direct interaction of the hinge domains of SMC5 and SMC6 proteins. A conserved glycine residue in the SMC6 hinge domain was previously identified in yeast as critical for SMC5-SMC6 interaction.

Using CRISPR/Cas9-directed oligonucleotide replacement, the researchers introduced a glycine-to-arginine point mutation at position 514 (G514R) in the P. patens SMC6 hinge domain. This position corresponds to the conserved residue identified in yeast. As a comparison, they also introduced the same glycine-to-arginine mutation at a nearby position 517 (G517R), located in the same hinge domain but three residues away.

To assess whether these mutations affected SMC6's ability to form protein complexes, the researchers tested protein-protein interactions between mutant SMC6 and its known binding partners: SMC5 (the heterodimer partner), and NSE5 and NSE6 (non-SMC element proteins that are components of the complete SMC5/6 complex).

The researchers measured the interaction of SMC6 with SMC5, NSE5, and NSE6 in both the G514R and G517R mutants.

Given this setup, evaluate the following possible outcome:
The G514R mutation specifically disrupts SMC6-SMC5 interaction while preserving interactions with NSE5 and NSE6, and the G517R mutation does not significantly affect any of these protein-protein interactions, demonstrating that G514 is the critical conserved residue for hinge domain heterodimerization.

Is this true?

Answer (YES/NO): NO